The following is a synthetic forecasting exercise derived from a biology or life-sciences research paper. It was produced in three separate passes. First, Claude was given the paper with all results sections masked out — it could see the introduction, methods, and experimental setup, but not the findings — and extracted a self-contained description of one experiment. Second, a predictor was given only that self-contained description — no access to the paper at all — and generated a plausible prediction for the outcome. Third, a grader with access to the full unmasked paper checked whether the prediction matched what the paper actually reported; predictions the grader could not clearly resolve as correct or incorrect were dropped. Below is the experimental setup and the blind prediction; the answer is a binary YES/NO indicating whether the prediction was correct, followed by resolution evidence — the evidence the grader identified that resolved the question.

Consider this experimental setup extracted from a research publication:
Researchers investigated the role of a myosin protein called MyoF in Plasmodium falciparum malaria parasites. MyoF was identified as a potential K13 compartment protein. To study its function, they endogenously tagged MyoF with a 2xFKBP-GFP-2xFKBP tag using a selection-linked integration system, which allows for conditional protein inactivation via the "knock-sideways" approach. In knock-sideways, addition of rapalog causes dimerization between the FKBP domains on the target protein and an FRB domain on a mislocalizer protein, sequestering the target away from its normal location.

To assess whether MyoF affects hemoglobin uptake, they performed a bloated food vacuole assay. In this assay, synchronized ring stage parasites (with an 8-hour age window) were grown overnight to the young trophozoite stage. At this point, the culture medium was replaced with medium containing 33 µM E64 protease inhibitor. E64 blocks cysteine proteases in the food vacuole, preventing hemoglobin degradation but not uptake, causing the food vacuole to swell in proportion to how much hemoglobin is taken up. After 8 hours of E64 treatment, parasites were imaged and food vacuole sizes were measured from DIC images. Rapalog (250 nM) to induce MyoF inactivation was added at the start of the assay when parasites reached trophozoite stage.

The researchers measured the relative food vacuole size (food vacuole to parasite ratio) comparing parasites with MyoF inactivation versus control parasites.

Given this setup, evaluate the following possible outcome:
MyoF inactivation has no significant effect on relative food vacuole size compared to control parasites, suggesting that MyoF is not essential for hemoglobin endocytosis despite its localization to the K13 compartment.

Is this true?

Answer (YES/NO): NO